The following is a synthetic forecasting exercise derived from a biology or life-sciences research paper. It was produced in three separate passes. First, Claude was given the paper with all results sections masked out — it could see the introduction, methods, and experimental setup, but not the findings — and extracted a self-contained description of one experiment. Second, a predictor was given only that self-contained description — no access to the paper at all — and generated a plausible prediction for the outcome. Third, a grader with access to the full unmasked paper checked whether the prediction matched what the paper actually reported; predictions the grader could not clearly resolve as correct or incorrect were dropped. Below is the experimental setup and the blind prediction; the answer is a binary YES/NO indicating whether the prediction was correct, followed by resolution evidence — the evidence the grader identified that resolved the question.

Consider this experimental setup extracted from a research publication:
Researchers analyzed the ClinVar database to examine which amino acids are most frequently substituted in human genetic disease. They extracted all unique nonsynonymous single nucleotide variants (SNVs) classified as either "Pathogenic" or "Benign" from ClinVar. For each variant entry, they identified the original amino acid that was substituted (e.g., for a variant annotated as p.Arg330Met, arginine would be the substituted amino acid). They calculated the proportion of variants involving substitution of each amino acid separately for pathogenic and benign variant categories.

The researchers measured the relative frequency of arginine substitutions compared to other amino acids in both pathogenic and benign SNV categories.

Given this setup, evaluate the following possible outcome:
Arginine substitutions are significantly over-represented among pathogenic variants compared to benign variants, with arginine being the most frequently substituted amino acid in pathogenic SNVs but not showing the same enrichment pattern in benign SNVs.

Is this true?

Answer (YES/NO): NO